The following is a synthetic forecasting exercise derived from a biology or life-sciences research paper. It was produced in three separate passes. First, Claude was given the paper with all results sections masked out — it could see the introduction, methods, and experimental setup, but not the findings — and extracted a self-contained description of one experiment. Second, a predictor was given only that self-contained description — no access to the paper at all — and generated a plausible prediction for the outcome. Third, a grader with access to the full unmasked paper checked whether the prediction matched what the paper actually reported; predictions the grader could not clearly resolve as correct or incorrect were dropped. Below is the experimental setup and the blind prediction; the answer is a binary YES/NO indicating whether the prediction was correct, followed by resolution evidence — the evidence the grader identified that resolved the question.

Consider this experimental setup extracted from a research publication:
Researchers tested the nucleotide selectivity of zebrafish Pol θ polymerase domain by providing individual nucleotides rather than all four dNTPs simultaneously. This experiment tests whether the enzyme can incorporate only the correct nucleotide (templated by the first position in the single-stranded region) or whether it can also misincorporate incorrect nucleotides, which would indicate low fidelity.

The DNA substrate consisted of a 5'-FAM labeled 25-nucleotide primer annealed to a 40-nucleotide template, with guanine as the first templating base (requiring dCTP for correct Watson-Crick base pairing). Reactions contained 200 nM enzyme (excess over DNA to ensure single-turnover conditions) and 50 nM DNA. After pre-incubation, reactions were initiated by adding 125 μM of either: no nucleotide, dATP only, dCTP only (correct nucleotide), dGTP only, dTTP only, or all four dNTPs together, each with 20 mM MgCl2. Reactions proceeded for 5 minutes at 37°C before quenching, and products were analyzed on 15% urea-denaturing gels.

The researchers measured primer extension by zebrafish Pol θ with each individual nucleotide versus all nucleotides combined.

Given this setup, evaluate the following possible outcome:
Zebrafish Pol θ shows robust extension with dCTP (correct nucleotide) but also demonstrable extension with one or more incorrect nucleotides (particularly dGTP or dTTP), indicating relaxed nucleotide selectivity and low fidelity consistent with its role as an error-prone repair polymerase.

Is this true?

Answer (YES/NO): YES